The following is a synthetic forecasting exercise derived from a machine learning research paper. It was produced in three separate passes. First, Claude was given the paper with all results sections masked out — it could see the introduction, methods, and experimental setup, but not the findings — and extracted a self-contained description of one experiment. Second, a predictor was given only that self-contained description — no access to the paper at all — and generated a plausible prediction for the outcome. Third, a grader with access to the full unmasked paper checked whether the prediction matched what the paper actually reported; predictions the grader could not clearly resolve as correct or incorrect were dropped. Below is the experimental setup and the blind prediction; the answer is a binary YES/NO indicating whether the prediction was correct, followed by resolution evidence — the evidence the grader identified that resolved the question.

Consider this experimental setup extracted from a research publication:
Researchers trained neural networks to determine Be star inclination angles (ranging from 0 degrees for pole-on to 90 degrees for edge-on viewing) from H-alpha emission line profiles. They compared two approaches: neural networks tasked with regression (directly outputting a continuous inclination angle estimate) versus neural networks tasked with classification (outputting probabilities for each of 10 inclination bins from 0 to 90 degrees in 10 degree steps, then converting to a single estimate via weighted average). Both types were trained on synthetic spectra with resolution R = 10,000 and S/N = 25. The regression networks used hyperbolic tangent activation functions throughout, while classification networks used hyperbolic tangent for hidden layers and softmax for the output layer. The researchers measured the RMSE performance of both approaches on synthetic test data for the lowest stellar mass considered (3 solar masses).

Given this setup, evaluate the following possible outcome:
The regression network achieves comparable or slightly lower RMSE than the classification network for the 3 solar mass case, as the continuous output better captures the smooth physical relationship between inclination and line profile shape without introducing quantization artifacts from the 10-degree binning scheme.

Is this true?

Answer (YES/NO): NO